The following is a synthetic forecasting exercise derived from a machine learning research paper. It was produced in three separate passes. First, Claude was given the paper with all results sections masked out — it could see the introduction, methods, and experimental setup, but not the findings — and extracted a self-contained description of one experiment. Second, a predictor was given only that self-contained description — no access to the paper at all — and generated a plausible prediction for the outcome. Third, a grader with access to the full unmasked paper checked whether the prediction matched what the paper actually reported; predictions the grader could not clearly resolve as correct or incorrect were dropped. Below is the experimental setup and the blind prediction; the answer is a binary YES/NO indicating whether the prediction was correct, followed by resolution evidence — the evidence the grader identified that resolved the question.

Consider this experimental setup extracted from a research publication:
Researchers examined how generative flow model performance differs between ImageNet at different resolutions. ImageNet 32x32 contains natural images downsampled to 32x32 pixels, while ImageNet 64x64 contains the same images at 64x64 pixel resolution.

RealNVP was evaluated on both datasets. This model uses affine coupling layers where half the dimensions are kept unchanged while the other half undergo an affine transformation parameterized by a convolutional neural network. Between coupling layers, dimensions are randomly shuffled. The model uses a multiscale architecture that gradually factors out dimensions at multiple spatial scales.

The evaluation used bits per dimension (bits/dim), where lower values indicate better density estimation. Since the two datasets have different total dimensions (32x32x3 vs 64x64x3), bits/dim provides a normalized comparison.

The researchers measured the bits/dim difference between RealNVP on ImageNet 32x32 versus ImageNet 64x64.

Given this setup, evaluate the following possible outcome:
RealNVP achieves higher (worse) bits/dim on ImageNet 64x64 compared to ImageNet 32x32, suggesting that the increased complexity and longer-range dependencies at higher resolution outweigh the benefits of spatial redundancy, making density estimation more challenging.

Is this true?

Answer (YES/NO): NO